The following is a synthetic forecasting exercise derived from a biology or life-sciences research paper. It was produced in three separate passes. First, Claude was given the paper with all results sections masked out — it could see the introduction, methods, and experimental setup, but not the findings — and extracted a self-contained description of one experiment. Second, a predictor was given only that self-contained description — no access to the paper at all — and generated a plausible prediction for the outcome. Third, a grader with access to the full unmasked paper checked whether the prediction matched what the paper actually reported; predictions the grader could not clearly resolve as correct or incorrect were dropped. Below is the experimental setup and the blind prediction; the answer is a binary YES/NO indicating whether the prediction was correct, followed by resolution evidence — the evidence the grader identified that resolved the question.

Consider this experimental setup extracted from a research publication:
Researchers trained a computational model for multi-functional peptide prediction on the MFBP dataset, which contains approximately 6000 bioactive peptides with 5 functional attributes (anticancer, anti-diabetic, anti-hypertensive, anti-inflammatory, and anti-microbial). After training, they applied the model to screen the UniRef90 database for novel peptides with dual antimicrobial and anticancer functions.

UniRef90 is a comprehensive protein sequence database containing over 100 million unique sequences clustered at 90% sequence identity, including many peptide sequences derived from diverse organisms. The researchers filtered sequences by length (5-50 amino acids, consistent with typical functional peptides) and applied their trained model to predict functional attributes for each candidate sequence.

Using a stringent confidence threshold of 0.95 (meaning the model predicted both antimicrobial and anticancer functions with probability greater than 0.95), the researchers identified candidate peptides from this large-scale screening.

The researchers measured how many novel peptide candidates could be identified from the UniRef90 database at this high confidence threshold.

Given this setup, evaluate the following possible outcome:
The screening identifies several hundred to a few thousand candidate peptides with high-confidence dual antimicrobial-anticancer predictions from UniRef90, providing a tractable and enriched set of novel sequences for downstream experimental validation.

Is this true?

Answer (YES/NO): NO